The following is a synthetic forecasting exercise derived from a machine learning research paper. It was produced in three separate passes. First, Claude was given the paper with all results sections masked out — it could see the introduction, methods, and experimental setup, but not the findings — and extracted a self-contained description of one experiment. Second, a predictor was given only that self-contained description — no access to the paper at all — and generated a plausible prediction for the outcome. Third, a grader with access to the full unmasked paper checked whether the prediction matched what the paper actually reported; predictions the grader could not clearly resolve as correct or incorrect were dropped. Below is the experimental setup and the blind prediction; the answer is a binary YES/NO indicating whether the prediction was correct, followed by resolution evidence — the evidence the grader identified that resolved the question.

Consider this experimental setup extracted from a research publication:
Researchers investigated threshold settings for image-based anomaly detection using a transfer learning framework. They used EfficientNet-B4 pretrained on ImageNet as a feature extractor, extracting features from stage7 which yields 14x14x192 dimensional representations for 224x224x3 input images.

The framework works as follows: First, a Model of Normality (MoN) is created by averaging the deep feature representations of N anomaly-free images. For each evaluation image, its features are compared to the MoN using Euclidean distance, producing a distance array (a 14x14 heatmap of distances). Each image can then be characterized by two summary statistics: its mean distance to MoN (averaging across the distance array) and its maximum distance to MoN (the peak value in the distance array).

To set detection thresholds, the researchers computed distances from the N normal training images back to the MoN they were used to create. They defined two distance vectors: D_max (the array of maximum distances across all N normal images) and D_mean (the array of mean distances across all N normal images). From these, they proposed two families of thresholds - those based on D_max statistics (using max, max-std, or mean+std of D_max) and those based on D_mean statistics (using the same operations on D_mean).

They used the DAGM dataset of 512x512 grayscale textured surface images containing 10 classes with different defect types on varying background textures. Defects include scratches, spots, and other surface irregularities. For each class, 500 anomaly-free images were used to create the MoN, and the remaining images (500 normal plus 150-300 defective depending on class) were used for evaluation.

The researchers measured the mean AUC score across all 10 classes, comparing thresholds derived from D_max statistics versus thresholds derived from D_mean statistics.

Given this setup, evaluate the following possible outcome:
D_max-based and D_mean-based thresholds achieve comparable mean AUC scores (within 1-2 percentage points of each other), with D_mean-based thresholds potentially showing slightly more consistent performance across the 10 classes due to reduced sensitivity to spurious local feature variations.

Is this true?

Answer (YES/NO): NO